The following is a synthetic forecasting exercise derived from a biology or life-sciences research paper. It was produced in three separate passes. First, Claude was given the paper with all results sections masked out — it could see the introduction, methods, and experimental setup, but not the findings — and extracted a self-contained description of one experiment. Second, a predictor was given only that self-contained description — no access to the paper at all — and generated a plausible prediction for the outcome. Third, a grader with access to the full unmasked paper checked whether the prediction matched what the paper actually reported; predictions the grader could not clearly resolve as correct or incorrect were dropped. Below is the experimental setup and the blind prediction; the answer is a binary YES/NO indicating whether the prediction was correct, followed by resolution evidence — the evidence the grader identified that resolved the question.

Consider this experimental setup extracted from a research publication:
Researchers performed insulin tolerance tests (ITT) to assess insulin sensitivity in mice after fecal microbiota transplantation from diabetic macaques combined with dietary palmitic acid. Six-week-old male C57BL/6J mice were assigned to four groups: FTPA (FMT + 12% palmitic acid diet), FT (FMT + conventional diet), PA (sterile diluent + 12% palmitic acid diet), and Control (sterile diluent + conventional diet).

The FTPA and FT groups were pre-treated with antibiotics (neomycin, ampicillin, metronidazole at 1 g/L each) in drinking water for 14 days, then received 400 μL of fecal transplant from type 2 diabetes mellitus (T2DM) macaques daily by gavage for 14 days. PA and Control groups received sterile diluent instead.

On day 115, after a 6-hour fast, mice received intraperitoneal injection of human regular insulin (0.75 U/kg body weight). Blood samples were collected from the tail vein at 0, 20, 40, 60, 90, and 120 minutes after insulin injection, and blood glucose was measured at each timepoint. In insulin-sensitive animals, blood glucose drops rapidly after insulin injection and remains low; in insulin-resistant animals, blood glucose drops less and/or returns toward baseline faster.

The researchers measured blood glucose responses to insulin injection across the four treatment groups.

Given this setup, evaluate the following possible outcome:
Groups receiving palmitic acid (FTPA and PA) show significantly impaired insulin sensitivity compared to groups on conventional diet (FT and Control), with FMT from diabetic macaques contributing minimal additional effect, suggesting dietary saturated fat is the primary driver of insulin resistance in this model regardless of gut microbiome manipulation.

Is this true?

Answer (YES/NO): NO